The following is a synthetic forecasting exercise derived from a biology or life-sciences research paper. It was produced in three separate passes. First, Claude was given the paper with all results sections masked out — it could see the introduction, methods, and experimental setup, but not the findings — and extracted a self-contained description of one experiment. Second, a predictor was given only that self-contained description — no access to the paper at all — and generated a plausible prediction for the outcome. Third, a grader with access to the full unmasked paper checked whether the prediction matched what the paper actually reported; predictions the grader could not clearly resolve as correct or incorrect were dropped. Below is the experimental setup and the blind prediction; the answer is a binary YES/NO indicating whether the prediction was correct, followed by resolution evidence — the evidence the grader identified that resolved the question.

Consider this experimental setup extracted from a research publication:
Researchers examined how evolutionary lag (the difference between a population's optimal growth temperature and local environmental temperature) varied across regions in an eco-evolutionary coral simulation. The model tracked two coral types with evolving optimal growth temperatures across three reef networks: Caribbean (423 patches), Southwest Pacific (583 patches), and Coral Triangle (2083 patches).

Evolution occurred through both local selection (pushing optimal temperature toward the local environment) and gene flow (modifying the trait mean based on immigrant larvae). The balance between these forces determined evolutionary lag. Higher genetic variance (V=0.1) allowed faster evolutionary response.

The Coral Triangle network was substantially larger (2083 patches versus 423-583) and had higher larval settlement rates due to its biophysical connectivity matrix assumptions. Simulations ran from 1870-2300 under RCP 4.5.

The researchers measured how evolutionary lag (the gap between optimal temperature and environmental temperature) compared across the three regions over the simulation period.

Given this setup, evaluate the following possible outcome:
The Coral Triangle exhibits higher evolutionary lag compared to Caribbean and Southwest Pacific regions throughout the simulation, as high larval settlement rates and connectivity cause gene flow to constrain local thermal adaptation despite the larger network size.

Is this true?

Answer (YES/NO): YES